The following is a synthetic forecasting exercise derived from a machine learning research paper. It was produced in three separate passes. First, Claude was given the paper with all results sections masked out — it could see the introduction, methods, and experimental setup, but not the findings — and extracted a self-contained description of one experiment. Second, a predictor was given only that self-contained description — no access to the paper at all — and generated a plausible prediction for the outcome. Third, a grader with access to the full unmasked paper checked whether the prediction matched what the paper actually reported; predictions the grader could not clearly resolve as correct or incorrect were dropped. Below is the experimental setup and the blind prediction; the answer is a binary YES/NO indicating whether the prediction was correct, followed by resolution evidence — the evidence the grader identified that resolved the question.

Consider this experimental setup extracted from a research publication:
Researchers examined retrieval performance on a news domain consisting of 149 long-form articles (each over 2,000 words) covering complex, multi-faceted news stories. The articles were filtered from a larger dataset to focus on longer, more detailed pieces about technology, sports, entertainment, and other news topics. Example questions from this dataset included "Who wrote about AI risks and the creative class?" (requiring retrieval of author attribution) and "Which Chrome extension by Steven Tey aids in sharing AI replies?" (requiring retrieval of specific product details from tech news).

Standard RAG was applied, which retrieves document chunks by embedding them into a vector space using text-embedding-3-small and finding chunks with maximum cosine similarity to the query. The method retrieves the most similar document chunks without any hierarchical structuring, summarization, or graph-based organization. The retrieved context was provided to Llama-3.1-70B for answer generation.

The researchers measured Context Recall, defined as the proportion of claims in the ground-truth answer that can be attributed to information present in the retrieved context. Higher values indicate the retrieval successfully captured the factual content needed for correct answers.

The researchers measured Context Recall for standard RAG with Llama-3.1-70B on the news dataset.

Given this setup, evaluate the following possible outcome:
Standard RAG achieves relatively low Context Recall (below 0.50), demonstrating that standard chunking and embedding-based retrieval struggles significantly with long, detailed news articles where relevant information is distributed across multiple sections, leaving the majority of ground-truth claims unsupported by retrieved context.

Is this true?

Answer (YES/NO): NO